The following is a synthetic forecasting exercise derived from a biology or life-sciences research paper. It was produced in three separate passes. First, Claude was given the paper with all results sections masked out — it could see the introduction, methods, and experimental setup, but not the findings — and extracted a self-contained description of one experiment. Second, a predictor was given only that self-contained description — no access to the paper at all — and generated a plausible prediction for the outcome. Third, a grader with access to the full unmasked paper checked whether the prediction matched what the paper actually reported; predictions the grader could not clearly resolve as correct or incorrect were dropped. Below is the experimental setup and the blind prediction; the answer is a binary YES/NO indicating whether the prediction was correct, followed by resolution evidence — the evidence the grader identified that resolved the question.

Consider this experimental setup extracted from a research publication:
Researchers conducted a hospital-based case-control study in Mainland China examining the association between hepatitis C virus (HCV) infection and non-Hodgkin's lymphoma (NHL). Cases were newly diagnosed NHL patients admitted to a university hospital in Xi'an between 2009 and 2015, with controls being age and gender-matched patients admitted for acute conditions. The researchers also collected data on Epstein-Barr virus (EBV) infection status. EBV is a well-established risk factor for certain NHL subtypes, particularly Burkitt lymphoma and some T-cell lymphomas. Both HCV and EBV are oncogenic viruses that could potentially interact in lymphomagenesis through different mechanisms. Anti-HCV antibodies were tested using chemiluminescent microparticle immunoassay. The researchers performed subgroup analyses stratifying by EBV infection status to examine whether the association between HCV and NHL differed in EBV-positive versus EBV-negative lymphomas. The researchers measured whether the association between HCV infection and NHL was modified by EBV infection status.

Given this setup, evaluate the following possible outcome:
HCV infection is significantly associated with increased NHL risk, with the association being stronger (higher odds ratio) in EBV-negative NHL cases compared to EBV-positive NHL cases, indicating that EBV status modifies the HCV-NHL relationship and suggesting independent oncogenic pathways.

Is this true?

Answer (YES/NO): NO